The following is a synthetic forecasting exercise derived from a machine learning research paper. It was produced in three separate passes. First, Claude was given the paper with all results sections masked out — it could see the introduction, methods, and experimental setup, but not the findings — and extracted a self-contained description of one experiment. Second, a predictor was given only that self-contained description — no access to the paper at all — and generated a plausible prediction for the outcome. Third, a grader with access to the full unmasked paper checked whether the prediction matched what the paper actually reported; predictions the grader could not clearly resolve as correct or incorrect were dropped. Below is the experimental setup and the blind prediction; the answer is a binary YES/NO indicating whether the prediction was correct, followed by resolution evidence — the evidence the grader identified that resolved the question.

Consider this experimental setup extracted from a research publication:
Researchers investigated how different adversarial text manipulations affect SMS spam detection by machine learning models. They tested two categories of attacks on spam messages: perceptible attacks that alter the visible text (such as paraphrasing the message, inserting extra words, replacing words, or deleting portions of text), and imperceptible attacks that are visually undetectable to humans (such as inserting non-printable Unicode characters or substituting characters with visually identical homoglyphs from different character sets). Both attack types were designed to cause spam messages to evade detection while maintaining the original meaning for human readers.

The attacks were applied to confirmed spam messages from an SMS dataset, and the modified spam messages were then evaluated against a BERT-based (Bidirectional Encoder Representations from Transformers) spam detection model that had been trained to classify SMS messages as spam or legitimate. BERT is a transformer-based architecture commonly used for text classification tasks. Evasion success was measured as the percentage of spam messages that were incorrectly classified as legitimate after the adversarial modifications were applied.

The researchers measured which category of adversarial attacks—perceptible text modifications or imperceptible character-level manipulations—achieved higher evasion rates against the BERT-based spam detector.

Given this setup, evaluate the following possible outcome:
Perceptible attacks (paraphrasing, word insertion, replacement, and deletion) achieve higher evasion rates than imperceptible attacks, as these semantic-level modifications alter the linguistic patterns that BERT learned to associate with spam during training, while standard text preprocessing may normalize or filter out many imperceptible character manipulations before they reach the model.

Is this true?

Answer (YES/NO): YES